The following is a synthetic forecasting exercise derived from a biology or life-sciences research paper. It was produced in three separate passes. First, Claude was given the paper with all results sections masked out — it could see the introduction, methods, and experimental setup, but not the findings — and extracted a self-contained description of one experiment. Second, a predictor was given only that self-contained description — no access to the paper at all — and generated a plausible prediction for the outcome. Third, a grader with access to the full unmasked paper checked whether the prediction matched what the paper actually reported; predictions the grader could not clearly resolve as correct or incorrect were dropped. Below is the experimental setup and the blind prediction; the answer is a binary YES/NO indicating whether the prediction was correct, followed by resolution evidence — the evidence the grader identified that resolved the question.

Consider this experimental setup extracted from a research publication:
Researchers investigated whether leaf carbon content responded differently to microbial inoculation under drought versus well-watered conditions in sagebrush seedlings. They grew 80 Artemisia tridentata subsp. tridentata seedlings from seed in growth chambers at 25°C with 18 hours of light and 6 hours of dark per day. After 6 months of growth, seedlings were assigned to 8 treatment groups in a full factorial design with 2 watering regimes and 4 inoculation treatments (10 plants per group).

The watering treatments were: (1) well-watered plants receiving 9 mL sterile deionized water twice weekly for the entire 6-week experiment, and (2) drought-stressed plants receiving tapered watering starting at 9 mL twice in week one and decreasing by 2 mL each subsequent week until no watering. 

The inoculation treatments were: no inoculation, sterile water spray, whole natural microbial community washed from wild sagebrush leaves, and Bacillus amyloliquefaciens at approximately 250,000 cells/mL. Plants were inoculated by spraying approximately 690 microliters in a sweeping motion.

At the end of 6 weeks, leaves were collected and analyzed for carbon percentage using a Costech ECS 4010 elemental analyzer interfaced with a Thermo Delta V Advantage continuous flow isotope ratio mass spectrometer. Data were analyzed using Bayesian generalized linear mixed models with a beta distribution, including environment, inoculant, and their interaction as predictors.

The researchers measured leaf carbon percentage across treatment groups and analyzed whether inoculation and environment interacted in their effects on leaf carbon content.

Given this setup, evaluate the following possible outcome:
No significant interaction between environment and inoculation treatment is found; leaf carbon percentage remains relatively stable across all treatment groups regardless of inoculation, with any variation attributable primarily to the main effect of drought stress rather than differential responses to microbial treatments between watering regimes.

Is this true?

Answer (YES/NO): NO